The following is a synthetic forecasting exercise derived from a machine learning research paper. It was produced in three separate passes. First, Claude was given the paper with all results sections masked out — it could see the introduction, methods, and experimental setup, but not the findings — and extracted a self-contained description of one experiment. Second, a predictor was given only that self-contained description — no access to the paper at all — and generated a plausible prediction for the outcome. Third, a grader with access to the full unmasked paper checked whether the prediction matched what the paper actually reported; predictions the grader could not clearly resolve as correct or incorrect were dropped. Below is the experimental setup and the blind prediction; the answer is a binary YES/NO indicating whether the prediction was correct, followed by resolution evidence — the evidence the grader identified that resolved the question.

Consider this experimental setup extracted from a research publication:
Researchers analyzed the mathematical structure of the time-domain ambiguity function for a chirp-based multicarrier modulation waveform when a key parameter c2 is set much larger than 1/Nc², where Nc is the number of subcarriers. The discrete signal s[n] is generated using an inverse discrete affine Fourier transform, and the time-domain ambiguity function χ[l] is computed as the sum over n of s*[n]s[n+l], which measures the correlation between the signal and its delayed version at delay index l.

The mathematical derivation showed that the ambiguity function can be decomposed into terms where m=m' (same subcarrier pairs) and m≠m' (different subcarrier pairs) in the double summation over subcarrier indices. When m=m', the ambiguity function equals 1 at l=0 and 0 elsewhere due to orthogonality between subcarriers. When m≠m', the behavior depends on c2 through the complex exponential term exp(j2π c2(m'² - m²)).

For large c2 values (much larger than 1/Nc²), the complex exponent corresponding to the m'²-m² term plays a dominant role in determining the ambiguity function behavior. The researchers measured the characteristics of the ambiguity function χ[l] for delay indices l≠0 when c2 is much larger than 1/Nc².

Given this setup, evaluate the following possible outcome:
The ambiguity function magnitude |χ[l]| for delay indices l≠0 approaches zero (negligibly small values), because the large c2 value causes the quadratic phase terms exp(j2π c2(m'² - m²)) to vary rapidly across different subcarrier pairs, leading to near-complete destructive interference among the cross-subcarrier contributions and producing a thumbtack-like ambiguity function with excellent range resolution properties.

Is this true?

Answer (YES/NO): NO